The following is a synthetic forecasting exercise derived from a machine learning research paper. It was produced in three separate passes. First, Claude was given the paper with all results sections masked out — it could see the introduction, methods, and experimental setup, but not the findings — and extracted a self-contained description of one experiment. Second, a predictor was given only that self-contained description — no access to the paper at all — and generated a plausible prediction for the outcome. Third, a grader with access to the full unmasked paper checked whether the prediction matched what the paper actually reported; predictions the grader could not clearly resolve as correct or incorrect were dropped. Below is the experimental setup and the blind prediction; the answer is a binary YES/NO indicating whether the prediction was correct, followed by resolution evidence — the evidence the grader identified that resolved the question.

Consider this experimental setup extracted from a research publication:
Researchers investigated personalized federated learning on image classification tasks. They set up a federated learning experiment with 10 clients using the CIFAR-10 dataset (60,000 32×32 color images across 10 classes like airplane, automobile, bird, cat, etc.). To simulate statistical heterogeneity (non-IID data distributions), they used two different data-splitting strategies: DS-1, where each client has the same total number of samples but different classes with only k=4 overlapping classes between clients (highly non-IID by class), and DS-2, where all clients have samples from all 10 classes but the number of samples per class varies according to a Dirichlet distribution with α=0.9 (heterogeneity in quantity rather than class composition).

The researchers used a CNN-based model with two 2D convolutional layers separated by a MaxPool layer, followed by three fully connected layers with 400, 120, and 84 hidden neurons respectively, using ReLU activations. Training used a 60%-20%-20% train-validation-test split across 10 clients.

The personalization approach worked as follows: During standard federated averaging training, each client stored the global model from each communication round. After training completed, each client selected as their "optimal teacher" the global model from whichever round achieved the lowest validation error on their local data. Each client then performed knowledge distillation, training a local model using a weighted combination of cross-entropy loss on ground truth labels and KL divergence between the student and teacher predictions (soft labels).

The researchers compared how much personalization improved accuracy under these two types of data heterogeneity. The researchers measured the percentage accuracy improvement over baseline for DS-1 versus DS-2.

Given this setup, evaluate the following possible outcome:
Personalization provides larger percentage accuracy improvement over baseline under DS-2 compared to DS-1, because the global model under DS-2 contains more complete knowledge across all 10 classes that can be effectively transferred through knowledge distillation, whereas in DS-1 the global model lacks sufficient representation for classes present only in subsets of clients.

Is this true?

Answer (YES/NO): NO